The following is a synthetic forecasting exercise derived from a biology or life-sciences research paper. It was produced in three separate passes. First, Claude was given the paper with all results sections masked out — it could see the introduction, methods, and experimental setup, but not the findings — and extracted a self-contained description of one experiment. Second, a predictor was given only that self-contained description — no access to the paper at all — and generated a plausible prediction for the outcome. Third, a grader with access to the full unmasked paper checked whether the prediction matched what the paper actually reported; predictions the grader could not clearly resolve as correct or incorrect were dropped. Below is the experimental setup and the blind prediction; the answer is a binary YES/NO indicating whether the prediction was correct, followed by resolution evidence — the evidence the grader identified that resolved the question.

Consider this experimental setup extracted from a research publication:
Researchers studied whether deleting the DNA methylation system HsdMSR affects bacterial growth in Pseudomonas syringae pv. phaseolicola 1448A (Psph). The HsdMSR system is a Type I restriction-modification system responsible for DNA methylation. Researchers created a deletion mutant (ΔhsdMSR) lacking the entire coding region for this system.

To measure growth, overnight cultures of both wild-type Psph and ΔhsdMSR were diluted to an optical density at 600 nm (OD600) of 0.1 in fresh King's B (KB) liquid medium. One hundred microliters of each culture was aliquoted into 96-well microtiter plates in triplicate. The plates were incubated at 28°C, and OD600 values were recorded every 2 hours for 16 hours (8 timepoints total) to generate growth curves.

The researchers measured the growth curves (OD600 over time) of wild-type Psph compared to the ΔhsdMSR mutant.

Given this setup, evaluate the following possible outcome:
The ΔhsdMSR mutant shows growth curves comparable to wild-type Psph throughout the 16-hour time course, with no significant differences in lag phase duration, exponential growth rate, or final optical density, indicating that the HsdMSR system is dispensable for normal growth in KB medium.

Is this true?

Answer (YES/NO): NO